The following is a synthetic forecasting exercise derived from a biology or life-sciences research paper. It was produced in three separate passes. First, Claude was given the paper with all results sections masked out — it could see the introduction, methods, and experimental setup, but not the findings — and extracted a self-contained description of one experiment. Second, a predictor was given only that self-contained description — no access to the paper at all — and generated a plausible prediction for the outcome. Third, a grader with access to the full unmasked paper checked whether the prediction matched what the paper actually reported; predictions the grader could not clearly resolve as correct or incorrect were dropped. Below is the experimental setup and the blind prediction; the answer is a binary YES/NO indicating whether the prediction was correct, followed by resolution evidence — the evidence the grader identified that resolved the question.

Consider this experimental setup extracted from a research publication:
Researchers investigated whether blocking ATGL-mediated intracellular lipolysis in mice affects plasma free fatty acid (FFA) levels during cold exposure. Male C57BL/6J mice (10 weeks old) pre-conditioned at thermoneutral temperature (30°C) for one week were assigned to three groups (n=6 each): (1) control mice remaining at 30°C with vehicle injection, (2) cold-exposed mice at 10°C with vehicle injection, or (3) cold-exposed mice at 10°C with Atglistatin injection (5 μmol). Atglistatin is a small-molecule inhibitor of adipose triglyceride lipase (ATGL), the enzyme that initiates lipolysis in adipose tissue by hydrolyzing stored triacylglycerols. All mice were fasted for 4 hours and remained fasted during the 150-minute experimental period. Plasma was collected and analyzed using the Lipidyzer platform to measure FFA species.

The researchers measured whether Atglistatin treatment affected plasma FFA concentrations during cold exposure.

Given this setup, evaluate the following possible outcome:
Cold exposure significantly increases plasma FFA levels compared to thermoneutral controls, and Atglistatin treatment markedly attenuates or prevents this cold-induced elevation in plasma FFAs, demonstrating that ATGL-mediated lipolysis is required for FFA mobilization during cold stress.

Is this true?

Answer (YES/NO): NO